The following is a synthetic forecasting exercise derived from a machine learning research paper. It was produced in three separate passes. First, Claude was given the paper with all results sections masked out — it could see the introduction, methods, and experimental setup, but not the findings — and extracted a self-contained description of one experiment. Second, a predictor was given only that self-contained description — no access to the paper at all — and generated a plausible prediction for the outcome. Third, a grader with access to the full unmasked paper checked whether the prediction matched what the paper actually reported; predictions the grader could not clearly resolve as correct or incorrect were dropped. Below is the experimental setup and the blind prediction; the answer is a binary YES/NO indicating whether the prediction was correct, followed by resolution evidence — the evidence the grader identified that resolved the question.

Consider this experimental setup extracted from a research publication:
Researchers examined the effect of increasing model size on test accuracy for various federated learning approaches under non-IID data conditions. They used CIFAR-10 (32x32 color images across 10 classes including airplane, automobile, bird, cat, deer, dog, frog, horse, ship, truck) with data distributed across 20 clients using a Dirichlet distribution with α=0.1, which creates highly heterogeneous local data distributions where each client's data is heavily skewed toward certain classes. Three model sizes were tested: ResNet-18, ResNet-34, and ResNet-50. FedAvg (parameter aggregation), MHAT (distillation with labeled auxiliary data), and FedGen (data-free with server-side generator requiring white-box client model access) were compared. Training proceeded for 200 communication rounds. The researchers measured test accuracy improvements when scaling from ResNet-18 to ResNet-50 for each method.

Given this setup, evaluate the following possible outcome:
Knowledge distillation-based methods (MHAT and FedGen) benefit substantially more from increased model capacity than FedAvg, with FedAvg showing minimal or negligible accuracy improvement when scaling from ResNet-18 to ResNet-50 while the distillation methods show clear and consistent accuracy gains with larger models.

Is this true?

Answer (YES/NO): NO